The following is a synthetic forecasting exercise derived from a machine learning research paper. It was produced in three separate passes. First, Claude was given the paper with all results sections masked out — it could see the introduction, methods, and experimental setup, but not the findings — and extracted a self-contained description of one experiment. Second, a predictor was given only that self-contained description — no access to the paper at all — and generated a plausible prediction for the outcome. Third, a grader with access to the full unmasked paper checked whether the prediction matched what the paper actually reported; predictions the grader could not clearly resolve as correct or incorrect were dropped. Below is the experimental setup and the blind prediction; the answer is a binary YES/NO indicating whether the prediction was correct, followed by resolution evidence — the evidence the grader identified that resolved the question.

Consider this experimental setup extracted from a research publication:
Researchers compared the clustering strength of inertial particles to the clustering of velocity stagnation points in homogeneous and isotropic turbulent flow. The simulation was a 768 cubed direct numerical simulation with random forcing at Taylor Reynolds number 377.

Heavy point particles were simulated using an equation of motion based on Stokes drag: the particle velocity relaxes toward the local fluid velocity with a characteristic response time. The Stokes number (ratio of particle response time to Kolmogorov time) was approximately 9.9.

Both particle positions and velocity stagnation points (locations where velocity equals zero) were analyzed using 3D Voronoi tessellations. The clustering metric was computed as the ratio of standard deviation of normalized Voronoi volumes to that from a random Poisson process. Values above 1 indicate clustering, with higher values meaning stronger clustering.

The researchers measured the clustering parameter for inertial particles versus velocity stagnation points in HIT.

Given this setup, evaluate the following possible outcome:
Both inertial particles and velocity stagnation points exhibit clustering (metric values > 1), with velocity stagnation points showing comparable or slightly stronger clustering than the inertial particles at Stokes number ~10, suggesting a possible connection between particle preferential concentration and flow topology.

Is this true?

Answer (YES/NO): YES